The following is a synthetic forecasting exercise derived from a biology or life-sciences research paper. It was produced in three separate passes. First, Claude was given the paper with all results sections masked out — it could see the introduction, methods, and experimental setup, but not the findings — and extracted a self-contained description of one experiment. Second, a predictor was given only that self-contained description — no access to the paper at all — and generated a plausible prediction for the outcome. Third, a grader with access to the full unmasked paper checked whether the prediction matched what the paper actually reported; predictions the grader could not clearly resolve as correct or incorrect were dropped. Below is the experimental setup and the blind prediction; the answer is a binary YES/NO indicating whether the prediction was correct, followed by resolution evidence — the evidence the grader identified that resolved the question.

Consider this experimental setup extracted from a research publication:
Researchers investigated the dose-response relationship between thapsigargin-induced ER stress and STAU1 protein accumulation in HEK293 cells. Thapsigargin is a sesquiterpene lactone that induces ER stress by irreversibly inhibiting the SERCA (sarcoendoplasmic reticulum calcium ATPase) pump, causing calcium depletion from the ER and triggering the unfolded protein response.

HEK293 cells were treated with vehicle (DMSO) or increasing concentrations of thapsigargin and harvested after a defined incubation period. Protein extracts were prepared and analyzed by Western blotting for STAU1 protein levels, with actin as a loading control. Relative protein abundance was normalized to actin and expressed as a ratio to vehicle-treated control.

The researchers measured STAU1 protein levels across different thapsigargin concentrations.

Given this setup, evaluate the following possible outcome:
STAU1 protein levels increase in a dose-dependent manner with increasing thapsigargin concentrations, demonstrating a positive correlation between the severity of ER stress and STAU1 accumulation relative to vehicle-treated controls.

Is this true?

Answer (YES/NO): YES